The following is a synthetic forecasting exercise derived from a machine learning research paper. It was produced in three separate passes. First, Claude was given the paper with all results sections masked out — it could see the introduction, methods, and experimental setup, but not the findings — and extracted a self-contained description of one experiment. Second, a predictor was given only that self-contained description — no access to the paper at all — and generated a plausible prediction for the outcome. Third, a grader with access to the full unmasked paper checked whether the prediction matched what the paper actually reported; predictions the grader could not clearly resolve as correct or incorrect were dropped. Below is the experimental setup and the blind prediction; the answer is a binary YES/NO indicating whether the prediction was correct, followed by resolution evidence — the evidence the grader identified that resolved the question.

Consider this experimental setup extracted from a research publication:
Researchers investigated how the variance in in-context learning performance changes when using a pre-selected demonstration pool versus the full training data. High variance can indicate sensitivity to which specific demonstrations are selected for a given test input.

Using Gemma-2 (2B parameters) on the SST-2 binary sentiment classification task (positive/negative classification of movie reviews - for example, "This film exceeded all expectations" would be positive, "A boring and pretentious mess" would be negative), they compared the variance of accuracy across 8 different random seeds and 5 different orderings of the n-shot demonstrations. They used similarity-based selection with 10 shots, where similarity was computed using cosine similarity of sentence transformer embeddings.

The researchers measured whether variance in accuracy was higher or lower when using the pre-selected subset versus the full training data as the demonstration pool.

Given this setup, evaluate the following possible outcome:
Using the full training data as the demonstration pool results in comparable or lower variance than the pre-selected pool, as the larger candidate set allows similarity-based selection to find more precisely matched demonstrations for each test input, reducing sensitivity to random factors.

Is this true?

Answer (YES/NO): YES